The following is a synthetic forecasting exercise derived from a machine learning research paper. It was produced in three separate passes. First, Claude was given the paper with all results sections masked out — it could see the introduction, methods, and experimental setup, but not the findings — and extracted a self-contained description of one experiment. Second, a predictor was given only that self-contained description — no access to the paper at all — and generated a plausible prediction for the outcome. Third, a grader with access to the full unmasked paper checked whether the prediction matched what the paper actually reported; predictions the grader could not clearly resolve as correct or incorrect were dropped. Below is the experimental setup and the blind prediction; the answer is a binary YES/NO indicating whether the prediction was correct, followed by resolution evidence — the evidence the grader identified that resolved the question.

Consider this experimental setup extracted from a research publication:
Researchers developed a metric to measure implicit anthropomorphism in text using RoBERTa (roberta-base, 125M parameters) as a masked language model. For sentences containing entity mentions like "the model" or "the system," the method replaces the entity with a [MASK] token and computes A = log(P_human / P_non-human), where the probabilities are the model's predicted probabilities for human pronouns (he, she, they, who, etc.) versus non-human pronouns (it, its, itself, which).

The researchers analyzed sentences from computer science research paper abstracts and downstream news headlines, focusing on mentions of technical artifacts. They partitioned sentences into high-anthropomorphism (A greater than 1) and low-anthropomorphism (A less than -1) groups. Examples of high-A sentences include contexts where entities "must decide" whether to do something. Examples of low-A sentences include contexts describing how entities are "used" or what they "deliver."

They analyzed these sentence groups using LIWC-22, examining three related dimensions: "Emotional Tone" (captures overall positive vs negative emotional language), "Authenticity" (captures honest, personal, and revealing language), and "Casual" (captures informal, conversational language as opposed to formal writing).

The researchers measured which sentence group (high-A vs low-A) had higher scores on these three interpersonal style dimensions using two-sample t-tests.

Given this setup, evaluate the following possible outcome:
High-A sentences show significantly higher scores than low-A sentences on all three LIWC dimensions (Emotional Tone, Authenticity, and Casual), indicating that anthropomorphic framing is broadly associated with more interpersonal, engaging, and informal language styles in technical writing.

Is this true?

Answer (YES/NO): YES